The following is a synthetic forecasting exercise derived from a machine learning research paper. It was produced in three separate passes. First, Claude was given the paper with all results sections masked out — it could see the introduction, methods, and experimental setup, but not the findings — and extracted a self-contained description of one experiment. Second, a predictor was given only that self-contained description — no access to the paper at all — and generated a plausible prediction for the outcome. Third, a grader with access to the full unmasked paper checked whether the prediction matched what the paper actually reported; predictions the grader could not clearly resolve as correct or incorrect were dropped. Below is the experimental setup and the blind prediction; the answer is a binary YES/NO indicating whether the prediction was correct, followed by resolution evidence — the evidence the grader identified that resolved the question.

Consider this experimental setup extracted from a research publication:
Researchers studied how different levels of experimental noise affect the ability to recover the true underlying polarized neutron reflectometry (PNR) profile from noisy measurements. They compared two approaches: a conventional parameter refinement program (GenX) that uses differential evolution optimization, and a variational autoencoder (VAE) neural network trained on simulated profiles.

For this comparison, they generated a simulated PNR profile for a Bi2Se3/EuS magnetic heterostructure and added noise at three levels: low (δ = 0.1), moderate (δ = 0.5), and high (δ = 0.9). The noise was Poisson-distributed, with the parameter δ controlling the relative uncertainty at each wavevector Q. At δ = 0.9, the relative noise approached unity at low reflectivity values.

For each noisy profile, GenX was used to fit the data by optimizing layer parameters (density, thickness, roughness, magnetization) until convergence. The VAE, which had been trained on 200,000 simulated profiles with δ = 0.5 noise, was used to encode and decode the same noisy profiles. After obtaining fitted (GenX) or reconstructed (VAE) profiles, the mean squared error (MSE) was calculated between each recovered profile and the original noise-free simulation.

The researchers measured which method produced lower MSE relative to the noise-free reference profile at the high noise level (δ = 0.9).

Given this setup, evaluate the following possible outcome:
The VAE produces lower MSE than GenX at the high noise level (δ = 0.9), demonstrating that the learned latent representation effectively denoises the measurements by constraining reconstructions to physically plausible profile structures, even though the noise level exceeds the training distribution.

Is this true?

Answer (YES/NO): YES